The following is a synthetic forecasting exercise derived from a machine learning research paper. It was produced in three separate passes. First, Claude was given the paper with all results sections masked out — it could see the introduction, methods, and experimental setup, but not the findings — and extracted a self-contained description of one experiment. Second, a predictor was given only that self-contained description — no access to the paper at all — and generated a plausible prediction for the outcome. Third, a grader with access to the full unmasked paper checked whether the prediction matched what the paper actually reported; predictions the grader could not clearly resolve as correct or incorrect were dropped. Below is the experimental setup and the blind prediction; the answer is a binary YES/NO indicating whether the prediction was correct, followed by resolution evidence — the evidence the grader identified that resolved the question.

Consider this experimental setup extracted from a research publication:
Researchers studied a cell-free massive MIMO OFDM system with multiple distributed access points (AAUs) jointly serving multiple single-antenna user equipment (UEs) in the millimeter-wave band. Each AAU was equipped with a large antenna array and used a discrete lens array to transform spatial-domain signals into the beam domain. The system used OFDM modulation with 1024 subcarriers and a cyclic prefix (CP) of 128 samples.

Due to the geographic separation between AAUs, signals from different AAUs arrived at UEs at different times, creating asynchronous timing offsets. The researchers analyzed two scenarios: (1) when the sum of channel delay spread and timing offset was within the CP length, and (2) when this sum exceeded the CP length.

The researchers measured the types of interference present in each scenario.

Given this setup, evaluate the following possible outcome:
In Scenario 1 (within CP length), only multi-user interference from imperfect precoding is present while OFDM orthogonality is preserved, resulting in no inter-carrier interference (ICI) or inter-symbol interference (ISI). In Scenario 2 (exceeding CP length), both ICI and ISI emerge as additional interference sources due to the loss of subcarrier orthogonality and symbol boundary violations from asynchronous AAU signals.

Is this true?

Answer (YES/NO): YES